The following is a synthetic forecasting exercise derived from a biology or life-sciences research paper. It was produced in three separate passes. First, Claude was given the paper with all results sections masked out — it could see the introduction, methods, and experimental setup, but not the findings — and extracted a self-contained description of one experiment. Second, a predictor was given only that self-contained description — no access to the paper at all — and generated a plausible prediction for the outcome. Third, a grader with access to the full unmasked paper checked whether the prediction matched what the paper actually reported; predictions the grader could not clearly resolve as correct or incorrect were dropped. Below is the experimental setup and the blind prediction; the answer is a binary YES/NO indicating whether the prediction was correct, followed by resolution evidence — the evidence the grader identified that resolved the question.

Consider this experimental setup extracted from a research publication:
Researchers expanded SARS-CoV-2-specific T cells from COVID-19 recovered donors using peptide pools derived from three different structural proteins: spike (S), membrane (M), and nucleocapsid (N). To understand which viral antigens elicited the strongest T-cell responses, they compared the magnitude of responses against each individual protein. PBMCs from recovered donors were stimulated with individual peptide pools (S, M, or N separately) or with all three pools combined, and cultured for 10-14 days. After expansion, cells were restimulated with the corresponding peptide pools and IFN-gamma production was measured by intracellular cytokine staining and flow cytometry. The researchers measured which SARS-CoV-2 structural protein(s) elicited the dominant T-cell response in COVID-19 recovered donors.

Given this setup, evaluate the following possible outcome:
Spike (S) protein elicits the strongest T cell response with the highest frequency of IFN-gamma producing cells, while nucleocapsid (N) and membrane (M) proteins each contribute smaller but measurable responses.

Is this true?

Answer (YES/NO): NO